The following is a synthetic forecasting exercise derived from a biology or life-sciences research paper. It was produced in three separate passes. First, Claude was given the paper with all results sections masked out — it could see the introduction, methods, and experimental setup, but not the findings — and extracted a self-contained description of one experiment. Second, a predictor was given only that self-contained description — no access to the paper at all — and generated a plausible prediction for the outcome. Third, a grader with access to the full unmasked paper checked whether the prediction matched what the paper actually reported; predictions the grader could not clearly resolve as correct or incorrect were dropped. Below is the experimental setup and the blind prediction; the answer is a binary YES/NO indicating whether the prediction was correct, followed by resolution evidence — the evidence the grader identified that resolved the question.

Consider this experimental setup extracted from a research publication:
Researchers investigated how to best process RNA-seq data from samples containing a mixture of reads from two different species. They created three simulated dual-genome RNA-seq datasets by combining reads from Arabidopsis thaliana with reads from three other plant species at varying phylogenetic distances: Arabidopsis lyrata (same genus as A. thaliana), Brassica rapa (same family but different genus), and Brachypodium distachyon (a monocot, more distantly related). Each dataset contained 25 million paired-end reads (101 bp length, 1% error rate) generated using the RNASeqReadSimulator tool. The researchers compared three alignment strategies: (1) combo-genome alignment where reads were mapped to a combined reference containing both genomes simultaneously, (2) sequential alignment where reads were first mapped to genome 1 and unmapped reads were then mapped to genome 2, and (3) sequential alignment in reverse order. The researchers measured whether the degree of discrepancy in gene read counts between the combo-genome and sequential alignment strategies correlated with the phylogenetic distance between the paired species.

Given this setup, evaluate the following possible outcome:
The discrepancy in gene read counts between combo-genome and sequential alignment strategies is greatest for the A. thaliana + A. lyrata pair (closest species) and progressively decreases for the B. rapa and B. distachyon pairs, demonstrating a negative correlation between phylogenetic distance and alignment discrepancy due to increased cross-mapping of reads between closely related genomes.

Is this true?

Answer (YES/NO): YES